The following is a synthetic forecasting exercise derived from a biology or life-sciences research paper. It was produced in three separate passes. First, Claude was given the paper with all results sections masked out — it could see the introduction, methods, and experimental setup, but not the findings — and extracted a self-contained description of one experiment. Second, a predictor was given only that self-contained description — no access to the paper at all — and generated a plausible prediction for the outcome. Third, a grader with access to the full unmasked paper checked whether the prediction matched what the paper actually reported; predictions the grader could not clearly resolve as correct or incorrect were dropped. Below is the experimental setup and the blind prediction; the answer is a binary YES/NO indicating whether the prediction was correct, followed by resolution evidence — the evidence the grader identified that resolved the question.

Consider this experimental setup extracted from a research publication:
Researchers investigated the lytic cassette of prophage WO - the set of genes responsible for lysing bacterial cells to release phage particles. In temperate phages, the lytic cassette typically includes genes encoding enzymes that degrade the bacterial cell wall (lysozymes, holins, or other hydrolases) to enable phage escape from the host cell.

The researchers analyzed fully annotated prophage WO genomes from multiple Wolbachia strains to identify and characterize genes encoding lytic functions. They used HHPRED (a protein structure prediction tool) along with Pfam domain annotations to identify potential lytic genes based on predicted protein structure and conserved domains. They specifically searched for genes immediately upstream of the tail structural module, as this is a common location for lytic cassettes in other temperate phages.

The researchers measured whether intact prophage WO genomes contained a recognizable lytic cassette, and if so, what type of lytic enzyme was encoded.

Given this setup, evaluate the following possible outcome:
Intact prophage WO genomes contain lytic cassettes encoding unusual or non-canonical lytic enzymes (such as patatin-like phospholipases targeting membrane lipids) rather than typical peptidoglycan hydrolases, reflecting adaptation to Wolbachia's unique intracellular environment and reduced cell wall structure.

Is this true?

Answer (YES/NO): YES